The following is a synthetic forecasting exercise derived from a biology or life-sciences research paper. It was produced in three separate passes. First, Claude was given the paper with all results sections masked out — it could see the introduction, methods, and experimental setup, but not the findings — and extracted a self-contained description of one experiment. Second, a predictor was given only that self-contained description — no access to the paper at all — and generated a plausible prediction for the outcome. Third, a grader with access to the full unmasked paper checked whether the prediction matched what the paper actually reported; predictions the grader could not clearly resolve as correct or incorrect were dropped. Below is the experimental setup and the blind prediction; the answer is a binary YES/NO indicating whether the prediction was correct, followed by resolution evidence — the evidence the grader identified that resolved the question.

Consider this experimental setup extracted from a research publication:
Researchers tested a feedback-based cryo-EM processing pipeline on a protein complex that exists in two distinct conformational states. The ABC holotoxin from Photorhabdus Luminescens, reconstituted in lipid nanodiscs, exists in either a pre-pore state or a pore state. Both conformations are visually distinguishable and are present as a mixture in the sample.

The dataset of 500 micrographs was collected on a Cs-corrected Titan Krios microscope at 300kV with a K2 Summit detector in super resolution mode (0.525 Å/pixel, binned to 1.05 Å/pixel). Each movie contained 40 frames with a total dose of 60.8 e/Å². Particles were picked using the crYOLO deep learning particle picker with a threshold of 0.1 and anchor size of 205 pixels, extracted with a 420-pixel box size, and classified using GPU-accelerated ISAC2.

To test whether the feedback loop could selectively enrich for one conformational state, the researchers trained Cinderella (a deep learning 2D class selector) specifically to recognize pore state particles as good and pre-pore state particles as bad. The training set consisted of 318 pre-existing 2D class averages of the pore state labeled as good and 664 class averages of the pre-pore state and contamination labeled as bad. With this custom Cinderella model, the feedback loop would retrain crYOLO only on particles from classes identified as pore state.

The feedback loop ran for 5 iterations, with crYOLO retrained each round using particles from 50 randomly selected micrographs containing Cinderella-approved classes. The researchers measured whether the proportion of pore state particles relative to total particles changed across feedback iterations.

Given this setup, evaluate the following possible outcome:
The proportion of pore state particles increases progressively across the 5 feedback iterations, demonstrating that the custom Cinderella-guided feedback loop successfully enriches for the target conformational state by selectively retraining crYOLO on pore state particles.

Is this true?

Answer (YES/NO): YES